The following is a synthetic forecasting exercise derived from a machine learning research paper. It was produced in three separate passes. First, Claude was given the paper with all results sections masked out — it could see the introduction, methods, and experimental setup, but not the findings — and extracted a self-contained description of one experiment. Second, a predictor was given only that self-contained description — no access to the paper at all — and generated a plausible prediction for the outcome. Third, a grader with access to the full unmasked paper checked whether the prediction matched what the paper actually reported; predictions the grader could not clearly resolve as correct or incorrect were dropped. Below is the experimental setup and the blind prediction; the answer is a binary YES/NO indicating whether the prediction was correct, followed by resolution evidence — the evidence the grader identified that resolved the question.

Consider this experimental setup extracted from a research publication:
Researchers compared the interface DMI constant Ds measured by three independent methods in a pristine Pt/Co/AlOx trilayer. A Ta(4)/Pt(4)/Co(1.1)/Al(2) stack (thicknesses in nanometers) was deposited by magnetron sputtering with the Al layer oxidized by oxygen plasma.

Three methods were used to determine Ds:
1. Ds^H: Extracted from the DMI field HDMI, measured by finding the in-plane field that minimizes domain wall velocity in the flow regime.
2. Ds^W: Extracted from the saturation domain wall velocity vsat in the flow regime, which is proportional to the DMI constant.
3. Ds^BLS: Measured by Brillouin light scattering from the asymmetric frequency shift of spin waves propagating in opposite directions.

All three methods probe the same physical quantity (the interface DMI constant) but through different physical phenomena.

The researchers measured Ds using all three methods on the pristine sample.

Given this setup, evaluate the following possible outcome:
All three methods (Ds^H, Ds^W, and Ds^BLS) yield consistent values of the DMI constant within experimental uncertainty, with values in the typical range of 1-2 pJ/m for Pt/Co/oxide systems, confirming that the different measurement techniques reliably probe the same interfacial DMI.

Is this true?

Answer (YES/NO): YES